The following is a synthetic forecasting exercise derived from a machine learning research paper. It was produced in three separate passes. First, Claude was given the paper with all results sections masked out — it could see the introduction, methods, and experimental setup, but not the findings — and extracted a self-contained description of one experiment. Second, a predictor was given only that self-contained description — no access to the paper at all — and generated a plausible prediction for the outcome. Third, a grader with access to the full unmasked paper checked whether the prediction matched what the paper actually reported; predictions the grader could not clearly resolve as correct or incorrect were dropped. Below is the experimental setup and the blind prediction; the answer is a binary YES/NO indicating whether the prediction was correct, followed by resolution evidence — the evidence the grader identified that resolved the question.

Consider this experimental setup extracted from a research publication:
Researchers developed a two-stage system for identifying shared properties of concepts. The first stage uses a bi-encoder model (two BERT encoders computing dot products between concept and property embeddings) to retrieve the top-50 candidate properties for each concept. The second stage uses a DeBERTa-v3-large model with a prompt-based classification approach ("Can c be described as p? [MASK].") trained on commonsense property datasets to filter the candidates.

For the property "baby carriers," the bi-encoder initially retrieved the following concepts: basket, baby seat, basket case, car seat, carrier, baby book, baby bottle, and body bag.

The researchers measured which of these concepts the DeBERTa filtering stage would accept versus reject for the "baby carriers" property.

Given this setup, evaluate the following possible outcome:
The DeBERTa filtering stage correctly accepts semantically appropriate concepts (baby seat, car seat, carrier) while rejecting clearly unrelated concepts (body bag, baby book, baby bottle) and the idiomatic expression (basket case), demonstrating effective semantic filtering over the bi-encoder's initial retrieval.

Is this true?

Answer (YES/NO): NO